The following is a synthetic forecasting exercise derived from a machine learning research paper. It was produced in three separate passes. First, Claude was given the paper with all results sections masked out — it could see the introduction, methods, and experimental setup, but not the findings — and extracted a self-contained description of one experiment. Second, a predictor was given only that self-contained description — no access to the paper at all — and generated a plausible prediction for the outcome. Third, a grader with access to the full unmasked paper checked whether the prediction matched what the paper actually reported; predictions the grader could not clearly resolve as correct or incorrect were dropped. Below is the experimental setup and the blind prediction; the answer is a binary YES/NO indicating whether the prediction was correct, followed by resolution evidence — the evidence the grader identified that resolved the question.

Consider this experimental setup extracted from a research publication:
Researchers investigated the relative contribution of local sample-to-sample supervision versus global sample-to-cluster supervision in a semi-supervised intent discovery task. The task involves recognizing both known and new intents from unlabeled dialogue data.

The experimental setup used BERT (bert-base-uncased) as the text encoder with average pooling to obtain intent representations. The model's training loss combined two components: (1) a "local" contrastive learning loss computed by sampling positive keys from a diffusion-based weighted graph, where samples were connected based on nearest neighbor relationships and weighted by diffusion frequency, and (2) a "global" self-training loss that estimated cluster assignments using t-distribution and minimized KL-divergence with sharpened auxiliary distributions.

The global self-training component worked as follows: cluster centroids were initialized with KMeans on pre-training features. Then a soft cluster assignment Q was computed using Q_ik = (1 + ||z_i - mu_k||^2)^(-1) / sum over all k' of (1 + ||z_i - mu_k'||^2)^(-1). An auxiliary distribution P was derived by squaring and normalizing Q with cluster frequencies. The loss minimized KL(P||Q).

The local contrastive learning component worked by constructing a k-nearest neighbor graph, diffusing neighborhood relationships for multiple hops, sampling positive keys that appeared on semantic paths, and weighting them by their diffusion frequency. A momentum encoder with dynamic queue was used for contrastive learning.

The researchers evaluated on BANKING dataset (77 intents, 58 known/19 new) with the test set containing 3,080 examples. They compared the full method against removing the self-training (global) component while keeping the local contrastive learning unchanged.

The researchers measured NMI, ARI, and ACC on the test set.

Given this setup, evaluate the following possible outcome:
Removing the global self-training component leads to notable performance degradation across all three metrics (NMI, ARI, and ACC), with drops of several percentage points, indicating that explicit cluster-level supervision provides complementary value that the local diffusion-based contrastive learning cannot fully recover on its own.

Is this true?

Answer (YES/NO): NO